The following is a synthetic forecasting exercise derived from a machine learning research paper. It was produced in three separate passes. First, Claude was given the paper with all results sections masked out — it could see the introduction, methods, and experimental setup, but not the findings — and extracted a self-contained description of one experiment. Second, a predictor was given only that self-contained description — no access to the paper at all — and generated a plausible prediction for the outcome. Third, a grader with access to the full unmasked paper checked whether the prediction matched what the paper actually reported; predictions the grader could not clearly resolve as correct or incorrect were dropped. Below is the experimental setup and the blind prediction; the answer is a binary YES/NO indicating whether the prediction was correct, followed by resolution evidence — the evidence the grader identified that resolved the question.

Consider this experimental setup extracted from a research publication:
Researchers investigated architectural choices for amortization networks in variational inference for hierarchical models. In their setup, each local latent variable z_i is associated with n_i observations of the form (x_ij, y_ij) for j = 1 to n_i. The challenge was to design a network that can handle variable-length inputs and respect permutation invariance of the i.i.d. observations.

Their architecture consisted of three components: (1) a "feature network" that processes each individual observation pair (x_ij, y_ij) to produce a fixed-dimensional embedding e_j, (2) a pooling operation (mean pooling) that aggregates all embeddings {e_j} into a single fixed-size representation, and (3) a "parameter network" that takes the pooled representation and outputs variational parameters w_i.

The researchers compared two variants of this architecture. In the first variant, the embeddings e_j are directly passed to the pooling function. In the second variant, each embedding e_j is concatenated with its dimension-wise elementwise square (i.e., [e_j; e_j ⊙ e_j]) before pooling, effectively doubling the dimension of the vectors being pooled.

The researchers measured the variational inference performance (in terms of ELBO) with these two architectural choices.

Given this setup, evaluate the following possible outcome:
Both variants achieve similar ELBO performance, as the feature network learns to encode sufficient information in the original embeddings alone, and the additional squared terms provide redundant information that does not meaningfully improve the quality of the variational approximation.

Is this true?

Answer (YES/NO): NO